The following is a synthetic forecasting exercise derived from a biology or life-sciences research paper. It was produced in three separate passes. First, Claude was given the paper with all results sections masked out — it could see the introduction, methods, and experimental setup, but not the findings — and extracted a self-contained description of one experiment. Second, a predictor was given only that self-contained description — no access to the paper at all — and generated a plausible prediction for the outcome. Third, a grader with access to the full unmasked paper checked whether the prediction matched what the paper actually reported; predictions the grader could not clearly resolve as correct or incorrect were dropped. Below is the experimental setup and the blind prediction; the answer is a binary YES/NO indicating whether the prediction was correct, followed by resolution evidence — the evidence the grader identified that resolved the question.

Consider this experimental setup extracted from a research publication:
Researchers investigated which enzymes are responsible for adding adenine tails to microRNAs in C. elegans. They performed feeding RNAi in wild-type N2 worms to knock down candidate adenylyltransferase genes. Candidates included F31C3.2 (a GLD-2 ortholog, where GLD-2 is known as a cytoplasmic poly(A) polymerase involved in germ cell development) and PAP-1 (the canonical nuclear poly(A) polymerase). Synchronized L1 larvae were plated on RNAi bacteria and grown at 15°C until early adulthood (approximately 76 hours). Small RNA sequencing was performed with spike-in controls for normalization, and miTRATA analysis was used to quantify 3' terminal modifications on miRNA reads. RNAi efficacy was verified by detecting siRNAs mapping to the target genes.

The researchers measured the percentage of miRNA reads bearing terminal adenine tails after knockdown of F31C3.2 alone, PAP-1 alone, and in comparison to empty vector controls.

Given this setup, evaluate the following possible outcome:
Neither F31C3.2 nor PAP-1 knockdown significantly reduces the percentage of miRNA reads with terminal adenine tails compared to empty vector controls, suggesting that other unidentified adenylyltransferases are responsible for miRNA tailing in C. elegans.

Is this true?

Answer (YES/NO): NO